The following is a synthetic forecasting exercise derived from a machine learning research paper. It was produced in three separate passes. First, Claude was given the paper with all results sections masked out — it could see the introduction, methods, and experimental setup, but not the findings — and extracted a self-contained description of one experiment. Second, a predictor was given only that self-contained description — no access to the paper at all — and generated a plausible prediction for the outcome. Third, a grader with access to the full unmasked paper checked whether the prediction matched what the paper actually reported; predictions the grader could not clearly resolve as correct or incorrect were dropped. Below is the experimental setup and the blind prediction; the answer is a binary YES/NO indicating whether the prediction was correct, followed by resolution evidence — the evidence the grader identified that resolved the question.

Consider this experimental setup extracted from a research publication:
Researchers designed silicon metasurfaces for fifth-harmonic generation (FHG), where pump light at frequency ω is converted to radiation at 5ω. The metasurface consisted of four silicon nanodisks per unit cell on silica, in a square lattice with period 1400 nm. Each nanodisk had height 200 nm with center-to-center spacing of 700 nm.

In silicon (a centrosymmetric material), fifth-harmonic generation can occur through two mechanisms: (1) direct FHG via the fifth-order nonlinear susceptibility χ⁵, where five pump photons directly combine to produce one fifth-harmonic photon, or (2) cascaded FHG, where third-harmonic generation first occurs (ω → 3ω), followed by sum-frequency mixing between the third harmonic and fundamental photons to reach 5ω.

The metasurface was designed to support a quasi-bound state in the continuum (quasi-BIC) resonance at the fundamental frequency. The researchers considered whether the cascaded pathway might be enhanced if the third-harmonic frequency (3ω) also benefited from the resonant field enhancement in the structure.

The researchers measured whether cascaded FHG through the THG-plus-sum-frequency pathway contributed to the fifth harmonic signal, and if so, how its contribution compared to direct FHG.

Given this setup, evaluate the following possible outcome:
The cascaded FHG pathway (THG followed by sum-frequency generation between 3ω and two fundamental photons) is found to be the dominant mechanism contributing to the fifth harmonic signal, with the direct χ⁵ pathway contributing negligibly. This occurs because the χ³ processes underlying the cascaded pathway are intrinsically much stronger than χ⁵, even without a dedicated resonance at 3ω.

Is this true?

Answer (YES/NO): YES